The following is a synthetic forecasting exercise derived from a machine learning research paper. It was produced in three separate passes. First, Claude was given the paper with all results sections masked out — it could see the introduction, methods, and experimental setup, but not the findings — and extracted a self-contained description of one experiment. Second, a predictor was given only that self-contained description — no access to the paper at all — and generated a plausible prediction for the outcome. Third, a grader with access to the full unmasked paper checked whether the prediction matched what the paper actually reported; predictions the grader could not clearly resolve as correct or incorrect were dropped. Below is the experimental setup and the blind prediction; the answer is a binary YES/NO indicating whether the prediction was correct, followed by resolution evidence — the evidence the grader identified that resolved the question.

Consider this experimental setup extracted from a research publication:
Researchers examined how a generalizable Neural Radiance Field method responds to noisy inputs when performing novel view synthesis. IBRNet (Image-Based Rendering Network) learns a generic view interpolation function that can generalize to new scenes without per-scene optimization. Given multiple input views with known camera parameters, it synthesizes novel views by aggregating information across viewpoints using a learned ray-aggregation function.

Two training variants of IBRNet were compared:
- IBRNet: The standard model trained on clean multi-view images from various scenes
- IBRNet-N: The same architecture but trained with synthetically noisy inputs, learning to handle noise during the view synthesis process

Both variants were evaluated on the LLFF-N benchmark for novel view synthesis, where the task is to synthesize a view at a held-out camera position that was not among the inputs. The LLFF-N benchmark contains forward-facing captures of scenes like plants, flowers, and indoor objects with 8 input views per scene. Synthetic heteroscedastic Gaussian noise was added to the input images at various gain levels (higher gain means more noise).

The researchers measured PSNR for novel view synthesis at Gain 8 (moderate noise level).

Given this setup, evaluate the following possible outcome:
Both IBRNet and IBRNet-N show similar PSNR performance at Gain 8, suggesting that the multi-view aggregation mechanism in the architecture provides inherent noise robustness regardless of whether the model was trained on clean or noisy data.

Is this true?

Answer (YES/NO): NO